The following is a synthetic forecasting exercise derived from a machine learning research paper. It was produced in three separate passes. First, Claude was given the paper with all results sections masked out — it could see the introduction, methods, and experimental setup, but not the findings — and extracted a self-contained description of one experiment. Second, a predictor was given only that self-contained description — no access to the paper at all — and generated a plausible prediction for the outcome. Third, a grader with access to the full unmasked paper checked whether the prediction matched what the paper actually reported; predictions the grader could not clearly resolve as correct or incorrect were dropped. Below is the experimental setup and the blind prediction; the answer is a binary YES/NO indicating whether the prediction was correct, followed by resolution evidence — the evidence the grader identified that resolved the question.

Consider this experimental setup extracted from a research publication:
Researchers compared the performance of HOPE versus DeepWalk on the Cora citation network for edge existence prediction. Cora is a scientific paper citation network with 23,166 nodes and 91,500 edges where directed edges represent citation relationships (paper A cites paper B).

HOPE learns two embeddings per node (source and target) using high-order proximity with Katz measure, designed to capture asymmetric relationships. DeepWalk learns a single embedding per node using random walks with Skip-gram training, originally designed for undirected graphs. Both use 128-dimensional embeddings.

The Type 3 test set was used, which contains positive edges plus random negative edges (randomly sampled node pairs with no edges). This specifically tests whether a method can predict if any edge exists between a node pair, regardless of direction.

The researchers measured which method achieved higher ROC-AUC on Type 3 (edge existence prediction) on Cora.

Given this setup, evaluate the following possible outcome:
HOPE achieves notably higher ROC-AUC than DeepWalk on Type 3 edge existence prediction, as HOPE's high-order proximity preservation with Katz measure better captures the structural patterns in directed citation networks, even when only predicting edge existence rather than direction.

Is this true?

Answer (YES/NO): NO